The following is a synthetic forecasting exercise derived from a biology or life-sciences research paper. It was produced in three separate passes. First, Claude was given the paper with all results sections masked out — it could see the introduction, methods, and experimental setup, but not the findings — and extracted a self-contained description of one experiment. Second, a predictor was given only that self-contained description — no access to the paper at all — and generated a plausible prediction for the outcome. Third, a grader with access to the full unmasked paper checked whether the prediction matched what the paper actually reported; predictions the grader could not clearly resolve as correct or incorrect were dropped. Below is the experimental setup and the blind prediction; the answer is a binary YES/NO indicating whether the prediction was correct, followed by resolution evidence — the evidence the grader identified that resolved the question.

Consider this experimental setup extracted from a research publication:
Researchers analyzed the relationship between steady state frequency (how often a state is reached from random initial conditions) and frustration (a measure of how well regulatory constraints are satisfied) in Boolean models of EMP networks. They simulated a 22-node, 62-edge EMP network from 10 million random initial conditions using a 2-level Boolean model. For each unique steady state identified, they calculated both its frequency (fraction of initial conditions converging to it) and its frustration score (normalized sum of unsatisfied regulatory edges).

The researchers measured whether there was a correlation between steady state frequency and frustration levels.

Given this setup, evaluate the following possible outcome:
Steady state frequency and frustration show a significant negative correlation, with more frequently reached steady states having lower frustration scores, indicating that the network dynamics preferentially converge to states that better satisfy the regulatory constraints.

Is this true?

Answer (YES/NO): YES